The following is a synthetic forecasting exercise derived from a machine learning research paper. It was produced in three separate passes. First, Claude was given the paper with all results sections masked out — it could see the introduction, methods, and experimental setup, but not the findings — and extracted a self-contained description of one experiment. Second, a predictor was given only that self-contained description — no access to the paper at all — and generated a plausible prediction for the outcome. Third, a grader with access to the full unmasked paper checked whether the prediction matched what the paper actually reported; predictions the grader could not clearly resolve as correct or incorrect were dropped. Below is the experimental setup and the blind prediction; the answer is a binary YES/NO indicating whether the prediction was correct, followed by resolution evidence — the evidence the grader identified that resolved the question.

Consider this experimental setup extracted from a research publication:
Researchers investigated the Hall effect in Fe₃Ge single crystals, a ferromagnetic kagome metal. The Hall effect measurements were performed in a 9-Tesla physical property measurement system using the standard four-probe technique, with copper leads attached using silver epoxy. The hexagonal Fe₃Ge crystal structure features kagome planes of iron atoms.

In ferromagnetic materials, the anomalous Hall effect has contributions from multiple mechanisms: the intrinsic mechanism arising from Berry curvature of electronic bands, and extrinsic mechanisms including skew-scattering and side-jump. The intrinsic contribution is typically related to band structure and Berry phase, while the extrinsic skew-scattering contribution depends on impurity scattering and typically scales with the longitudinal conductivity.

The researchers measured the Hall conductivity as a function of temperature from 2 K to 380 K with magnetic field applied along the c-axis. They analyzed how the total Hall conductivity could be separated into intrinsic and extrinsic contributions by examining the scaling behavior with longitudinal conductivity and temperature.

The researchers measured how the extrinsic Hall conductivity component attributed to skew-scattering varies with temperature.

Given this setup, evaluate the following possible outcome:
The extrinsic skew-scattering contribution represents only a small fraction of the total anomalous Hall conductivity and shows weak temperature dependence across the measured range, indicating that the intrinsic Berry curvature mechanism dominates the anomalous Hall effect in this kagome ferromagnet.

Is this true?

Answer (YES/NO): NO